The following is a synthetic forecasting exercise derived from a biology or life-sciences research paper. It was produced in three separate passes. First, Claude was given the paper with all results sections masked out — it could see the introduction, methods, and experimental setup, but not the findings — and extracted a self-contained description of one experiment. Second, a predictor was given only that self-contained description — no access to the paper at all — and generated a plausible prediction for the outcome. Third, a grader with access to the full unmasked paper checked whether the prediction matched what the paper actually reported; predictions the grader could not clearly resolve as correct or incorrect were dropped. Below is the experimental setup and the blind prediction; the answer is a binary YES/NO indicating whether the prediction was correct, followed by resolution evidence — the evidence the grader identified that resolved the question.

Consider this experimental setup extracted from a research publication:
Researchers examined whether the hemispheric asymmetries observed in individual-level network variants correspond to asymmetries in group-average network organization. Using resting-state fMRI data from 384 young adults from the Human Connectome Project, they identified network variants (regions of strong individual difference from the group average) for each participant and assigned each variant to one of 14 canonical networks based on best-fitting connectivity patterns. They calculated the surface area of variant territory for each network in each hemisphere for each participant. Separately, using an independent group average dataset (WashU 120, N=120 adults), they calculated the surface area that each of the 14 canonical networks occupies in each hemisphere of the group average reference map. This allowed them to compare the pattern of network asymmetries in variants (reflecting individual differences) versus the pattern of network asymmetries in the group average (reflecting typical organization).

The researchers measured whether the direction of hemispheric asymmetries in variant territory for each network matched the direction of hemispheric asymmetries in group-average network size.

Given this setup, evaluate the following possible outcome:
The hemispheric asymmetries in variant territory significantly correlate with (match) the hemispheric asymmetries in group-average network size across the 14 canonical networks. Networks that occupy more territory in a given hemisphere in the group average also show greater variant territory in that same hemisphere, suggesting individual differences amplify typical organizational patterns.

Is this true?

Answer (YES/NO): NO